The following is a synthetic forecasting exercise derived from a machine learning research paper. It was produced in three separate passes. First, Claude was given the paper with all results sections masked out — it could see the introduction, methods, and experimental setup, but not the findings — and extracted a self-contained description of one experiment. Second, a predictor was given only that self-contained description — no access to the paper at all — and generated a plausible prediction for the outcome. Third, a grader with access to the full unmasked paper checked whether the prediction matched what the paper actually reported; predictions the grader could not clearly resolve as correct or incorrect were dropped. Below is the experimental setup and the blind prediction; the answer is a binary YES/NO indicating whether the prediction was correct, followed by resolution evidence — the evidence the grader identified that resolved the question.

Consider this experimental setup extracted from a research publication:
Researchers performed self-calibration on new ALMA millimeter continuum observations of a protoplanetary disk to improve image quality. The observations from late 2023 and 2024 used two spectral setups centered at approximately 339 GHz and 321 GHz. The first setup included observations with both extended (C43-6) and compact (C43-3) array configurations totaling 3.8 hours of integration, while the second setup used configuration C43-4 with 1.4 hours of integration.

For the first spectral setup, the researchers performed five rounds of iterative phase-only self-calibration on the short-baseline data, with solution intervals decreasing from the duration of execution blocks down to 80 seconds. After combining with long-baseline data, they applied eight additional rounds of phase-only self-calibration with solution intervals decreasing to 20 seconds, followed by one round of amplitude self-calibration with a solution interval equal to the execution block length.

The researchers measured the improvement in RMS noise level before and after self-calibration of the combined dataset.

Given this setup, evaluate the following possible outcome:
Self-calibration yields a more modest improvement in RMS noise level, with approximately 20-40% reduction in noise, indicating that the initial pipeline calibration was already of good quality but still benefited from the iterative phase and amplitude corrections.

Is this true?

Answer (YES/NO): NO